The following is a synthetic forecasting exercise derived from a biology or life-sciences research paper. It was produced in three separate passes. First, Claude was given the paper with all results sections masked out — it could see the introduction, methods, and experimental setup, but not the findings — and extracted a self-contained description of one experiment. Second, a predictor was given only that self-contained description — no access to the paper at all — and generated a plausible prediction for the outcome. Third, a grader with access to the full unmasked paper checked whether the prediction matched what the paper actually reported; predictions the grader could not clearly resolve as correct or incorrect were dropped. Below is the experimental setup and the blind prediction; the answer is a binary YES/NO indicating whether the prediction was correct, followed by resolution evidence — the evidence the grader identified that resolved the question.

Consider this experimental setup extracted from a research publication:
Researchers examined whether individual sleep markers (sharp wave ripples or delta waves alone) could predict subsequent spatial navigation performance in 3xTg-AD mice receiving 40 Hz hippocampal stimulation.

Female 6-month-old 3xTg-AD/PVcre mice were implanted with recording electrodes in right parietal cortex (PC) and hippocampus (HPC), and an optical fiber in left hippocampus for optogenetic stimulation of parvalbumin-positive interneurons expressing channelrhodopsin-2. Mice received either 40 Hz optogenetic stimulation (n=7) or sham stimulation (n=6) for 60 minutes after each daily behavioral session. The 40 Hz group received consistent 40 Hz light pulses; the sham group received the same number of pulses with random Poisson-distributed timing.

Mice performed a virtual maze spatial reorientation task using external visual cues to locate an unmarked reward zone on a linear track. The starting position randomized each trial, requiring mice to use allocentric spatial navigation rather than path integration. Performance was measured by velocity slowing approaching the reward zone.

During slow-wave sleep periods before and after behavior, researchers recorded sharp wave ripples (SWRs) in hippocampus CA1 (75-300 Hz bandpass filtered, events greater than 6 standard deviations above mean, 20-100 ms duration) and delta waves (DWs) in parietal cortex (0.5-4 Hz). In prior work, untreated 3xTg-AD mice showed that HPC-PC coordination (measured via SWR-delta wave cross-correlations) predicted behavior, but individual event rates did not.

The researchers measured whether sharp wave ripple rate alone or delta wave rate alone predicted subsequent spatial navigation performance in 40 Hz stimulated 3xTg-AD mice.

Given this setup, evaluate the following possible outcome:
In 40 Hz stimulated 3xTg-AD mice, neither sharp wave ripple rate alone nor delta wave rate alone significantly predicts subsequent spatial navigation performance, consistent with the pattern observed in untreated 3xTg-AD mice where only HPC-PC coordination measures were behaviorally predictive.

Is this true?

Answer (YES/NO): NO